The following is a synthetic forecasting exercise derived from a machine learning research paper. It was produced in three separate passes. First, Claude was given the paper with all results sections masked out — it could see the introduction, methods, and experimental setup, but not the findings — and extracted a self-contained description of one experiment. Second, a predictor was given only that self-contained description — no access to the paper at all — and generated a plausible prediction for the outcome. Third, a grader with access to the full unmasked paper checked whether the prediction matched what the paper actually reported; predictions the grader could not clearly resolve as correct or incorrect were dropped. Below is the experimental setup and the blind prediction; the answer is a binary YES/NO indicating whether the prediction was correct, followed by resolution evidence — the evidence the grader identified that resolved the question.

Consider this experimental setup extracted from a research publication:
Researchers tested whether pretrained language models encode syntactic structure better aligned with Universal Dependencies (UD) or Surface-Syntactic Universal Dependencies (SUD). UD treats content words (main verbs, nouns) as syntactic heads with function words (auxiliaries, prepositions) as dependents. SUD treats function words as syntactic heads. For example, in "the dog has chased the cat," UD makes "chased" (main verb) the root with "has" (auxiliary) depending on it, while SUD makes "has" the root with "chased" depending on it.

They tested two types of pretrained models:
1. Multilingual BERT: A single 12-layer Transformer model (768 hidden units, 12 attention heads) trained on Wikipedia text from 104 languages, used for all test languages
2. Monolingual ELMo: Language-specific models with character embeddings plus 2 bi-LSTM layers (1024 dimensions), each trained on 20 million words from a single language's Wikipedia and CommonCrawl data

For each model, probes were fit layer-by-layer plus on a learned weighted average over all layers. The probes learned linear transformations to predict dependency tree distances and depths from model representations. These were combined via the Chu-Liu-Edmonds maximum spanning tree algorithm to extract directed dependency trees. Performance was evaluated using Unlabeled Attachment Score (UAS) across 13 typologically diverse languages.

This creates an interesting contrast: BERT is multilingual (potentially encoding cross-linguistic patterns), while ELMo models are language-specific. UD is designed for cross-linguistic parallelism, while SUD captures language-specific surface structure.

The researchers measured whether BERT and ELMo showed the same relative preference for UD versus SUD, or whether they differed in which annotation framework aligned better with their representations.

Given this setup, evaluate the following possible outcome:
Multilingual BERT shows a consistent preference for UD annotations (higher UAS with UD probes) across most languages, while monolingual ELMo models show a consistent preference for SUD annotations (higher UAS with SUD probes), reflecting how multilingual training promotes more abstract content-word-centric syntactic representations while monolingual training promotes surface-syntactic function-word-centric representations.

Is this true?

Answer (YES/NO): NO